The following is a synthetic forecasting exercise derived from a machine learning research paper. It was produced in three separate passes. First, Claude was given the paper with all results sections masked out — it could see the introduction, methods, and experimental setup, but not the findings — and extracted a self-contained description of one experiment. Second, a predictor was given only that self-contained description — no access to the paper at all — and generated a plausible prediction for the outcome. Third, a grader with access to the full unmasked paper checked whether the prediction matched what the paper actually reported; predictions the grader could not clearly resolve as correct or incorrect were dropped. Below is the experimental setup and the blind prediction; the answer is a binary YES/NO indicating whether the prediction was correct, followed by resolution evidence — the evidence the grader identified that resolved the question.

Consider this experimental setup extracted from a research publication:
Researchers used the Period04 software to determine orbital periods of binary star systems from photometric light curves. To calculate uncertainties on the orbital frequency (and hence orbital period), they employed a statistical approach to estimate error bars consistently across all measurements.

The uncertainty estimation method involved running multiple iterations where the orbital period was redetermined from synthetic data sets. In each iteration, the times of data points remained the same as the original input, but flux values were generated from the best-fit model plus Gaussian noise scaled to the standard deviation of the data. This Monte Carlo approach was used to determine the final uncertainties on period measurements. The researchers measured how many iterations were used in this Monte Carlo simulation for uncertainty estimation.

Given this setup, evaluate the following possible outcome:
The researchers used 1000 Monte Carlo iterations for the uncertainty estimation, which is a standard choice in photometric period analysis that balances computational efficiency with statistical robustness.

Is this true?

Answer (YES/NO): YES